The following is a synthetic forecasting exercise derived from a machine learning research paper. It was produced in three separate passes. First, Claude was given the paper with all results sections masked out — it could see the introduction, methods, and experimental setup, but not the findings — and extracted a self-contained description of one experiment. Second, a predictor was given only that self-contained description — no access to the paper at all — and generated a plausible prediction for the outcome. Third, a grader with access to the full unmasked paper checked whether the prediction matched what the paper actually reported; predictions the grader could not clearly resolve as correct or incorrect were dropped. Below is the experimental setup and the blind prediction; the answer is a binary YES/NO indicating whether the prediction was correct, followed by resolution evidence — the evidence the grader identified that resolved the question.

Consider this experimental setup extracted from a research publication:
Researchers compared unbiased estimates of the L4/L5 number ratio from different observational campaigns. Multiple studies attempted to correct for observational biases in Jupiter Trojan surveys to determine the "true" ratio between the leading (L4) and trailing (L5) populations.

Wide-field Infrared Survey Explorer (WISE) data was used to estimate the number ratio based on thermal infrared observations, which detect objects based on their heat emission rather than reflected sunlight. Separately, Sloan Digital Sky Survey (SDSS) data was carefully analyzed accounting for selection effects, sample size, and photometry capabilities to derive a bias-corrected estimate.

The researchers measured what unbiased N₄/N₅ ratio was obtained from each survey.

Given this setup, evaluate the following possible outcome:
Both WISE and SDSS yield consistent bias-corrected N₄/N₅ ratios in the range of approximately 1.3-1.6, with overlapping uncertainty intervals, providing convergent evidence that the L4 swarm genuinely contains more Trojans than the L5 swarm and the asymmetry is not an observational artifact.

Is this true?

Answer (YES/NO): NO